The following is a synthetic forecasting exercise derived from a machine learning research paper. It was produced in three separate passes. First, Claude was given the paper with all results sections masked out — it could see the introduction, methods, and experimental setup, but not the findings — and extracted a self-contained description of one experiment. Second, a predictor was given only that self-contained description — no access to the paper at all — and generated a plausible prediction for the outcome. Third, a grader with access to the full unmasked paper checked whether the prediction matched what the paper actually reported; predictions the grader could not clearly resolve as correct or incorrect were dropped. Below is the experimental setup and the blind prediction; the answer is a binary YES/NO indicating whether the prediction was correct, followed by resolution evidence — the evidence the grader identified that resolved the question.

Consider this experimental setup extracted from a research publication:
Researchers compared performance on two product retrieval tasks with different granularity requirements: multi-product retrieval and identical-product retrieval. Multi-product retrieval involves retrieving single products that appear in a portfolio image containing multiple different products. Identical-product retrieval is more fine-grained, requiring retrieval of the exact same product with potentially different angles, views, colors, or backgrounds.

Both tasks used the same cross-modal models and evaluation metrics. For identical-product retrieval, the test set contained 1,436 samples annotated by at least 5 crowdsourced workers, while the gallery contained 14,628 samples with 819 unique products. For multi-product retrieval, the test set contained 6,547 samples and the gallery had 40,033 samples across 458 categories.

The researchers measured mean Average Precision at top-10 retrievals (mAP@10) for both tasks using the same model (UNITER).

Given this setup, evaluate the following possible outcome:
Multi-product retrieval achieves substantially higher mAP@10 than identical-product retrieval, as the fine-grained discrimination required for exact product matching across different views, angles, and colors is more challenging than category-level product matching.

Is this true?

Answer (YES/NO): NO